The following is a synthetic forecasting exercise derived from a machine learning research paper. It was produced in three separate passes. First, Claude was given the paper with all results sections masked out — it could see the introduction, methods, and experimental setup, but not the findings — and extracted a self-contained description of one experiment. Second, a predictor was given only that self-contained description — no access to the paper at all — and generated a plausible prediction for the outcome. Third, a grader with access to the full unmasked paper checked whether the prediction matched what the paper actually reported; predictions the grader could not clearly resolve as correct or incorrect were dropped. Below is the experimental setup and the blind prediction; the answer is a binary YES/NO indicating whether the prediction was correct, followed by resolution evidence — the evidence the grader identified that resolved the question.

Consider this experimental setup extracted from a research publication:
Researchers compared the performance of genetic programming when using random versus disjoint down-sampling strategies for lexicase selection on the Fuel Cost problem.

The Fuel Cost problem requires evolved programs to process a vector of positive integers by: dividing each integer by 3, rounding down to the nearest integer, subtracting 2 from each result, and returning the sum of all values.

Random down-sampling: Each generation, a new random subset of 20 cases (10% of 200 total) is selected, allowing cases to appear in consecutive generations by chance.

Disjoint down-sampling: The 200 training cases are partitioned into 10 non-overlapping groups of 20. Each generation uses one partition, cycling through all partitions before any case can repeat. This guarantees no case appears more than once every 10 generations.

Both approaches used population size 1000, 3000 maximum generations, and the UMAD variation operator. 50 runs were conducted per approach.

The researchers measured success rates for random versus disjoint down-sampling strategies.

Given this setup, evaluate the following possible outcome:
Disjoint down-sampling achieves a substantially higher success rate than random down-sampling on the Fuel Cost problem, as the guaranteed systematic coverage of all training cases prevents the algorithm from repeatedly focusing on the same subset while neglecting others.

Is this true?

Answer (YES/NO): NO